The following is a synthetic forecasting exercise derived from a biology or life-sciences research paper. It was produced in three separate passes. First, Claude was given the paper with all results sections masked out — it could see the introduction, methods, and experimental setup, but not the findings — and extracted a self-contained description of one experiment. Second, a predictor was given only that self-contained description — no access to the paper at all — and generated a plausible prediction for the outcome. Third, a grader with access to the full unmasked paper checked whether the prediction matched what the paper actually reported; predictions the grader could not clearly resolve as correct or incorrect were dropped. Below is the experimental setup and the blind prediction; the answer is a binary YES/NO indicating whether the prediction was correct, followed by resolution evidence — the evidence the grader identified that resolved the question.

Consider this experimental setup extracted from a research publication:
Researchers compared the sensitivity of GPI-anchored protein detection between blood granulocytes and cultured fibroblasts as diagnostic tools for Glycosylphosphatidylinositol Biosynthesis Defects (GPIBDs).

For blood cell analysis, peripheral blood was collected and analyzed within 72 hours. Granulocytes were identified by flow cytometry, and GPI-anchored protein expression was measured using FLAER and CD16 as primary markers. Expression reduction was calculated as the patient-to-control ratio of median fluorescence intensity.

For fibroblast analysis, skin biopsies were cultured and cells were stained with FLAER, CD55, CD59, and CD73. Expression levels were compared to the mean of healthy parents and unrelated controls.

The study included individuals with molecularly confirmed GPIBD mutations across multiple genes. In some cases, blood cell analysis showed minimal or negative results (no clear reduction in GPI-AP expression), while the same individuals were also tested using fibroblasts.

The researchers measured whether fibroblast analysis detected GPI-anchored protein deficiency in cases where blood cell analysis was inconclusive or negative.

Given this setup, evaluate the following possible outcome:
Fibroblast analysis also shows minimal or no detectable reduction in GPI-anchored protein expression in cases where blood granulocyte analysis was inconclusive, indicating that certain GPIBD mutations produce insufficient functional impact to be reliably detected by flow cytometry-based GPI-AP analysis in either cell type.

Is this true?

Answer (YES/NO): NO